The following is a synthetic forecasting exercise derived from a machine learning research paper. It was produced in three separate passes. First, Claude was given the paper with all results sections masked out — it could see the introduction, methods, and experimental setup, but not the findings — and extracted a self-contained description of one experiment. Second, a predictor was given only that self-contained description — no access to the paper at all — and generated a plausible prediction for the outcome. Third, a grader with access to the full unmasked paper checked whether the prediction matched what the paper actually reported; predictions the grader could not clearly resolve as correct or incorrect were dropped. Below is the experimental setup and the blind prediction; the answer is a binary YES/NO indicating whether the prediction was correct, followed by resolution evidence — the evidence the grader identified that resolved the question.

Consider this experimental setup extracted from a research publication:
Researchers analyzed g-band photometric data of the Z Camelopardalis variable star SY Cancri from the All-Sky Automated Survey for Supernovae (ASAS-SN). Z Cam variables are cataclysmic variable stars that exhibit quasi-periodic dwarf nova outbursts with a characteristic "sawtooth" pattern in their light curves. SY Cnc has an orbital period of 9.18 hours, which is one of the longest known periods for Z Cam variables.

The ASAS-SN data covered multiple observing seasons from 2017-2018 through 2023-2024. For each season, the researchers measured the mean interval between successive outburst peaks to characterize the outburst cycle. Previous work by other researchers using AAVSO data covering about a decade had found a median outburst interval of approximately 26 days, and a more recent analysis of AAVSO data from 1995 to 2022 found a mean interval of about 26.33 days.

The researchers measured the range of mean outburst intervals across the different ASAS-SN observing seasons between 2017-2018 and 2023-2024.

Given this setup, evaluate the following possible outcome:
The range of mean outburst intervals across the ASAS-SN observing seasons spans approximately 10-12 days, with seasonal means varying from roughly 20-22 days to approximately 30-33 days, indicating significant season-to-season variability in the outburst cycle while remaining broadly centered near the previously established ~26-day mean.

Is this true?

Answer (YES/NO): NO